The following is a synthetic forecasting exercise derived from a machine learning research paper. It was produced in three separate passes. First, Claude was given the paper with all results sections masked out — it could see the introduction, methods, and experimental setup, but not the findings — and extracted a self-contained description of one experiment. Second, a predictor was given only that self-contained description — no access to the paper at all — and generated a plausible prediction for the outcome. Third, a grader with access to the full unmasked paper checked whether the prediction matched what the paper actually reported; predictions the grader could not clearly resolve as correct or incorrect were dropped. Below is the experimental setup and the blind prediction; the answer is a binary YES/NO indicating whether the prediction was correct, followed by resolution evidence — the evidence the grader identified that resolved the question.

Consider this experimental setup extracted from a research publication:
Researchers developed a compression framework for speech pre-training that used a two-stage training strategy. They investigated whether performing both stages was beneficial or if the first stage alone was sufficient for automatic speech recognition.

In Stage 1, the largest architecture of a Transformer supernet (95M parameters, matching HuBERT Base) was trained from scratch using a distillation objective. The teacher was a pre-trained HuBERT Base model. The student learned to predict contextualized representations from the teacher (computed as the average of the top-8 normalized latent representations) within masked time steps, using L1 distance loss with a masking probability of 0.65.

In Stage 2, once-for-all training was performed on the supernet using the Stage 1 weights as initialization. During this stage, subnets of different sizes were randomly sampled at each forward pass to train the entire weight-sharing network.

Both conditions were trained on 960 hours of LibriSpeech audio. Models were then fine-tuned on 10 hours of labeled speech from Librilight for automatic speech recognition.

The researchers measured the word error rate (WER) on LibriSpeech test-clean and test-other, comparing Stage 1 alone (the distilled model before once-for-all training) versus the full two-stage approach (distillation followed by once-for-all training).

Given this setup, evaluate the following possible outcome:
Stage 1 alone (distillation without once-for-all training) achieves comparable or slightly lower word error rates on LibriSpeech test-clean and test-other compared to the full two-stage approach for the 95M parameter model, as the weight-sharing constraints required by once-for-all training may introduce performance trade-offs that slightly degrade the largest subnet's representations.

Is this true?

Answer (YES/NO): YES